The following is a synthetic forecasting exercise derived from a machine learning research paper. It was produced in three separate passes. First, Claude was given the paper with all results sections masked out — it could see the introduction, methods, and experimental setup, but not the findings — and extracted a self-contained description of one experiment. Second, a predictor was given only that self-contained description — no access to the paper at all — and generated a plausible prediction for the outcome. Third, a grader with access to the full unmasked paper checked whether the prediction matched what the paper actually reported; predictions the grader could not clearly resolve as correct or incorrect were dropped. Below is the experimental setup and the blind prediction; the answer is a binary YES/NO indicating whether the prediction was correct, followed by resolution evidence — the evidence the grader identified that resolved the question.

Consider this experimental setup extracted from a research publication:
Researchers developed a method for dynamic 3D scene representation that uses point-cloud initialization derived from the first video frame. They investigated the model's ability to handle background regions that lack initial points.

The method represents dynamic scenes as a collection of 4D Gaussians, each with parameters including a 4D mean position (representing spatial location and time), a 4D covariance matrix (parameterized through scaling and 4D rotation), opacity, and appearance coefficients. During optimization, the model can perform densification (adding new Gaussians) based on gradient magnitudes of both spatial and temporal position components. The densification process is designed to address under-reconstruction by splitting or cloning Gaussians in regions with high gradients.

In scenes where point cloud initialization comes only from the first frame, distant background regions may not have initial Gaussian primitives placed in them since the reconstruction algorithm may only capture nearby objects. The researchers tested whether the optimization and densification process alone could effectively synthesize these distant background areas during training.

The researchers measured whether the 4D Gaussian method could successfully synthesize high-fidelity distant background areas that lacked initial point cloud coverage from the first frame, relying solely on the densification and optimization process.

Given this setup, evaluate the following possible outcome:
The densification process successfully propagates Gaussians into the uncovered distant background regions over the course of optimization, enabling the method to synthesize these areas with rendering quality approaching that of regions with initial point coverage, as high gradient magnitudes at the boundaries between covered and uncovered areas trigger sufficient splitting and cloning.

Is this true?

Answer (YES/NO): NO